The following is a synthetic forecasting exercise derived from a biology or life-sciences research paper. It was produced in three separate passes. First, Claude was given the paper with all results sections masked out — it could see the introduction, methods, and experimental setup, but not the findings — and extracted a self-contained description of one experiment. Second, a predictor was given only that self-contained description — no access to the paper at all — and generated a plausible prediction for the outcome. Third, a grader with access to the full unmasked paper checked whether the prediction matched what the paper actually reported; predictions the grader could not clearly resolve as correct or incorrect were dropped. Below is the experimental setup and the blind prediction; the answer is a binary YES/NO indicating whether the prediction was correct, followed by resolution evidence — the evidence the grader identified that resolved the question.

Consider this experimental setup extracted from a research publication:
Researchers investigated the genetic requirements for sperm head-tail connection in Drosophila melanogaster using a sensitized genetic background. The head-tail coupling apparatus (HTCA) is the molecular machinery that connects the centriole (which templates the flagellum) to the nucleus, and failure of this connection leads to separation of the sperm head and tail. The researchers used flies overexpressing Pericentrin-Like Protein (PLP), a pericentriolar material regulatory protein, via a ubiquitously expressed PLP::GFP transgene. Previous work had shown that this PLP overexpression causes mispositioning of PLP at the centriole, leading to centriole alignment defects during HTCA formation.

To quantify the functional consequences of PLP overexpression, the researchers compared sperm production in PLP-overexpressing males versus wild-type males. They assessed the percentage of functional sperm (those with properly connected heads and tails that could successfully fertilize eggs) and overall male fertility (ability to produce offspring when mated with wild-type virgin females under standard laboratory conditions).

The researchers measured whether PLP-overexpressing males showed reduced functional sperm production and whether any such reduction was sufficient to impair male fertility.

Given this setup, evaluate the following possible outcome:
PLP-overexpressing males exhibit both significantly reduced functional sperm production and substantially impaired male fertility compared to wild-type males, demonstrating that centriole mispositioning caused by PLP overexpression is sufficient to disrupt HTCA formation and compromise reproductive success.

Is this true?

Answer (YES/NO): NO